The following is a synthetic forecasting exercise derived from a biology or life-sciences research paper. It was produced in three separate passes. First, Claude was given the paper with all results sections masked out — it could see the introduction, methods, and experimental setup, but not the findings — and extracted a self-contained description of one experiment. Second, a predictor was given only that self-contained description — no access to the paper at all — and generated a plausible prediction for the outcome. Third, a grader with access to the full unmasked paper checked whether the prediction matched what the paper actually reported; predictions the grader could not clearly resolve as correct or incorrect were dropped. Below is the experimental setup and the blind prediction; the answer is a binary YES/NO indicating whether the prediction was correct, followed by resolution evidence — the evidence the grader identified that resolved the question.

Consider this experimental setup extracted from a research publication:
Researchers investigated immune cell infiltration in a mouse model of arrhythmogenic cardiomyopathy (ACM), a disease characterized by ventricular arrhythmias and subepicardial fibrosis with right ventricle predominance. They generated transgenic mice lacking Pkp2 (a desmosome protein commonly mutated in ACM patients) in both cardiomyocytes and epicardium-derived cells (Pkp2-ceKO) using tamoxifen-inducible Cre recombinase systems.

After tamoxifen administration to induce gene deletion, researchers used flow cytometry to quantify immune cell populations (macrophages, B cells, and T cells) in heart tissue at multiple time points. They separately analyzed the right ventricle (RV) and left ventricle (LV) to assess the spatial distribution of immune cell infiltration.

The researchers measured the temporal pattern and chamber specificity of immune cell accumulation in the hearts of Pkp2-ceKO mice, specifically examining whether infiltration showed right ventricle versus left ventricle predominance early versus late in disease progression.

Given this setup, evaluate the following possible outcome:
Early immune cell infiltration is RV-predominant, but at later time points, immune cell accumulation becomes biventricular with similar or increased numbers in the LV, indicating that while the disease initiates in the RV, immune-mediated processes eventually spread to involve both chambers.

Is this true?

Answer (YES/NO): YES